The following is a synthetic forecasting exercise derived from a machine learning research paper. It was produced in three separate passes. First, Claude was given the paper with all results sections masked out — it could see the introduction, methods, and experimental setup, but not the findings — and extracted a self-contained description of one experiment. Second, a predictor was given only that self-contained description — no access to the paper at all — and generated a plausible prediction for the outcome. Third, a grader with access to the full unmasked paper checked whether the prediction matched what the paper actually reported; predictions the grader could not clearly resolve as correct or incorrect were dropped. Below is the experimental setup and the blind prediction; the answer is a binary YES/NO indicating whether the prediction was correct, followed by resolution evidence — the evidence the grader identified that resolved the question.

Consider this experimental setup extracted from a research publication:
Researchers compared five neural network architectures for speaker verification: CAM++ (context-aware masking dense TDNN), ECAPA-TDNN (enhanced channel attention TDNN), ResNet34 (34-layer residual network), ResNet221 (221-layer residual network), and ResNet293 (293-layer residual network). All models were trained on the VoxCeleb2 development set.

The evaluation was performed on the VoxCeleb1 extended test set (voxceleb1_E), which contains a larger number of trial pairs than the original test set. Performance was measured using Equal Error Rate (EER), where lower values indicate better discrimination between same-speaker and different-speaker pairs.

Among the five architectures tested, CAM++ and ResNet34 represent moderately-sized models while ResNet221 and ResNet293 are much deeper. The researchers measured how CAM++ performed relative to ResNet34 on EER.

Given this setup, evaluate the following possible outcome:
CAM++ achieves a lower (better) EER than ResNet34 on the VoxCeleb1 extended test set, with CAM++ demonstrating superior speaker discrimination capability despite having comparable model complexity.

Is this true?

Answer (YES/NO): YES